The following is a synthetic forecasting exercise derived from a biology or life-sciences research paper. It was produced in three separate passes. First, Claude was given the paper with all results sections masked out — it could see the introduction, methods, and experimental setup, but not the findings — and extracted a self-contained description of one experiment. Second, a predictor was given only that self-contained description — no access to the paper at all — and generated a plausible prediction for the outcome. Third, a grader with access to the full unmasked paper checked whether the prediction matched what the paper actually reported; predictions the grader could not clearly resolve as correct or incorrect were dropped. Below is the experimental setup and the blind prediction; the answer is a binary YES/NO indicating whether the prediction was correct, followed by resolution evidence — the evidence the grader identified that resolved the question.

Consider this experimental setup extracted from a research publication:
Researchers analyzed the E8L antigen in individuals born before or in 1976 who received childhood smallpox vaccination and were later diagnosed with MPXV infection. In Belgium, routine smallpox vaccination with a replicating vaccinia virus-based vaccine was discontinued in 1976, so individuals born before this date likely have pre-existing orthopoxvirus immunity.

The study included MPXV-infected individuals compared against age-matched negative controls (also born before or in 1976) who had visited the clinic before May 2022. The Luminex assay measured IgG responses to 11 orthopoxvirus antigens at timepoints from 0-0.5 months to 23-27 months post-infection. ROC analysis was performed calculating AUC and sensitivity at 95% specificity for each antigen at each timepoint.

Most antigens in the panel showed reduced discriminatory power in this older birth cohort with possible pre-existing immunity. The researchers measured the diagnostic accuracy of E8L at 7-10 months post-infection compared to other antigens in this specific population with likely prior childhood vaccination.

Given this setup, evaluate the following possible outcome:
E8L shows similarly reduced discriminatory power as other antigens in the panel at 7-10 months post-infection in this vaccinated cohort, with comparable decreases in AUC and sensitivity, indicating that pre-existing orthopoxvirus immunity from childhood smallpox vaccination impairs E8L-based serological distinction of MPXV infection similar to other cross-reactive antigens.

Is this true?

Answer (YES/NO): NO